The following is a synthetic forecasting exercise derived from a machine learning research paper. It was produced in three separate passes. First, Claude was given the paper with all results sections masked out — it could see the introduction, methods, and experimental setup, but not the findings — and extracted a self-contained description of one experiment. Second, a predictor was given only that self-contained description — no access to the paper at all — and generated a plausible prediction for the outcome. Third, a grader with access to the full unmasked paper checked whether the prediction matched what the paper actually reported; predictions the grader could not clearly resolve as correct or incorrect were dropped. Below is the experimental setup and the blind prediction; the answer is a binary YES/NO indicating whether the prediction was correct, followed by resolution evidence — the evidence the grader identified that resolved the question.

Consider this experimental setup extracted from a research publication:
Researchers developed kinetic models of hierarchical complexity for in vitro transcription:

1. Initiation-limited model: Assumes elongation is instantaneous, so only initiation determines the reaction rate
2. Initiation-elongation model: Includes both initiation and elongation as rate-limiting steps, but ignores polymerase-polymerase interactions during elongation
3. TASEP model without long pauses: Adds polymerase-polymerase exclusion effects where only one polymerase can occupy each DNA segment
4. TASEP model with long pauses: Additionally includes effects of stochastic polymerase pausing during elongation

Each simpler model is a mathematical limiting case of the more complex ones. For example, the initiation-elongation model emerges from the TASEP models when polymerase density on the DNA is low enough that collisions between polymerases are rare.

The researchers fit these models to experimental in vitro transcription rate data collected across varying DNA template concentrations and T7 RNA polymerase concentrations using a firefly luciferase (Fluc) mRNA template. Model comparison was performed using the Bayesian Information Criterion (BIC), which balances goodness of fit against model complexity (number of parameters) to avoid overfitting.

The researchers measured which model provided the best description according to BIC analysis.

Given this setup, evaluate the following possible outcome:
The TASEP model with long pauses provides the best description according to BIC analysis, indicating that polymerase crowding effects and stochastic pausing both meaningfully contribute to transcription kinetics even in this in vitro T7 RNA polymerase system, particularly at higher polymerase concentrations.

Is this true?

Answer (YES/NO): NO